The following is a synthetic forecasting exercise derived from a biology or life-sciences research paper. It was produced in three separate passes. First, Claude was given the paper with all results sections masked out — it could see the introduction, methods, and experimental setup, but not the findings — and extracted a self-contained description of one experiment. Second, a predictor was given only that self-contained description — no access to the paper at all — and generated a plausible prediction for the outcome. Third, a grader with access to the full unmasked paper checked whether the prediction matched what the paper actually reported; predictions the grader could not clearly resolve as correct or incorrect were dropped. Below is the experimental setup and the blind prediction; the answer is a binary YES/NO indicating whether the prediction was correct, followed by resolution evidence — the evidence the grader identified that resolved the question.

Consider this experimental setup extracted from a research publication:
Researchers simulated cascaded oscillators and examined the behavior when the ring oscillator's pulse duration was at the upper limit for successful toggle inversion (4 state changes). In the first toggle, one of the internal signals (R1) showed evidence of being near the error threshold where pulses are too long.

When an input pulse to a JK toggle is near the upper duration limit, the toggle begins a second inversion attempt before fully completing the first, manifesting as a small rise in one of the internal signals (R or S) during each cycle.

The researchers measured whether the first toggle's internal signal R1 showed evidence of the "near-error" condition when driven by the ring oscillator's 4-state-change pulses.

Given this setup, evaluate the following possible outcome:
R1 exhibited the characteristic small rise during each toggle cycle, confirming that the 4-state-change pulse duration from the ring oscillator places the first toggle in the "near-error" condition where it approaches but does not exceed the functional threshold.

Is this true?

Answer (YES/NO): YES